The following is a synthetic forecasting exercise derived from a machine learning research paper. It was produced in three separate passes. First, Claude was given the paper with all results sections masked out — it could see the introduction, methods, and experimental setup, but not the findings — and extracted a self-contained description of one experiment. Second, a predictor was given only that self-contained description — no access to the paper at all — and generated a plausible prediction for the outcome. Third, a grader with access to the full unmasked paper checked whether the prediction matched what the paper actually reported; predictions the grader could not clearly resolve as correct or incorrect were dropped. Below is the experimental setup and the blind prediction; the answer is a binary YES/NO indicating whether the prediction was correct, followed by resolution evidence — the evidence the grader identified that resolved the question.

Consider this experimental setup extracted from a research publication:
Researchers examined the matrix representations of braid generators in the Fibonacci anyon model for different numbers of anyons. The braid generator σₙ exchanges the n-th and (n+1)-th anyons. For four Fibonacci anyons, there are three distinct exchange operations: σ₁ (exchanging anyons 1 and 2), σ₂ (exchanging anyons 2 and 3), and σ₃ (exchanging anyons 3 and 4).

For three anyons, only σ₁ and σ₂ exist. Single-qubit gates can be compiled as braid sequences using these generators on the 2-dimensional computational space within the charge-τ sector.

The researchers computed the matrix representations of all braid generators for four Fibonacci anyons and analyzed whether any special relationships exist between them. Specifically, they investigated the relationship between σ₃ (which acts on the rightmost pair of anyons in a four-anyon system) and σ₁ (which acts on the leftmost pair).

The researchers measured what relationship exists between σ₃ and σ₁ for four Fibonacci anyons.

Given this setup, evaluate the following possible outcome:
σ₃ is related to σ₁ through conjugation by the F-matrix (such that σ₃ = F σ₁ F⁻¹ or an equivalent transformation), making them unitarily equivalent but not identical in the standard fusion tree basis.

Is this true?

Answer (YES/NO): NO